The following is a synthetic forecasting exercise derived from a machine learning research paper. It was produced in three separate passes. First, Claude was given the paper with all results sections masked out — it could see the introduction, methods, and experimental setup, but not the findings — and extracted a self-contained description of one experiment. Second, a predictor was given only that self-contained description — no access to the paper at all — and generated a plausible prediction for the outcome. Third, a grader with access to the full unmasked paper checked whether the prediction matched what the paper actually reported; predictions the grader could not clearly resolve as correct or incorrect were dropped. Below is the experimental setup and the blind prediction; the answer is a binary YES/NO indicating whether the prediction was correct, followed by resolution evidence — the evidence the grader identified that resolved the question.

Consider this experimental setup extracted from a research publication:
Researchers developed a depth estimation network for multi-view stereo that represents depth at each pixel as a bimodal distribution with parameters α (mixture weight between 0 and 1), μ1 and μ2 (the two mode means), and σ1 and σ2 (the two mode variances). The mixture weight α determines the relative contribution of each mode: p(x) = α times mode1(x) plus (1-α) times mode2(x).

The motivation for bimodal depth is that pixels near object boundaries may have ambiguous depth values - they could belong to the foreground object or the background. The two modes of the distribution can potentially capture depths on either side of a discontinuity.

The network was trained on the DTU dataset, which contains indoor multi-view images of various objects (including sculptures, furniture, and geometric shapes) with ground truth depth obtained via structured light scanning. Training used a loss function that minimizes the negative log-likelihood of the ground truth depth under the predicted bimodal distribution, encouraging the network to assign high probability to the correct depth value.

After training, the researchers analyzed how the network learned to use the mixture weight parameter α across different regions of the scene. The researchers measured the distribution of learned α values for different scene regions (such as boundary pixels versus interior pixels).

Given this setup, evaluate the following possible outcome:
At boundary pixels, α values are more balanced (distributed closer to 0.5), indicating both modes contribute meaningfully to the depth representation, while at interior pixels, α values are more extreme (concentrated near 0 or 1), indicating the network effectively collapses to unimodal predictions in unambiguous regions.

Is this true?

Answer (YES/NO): NO